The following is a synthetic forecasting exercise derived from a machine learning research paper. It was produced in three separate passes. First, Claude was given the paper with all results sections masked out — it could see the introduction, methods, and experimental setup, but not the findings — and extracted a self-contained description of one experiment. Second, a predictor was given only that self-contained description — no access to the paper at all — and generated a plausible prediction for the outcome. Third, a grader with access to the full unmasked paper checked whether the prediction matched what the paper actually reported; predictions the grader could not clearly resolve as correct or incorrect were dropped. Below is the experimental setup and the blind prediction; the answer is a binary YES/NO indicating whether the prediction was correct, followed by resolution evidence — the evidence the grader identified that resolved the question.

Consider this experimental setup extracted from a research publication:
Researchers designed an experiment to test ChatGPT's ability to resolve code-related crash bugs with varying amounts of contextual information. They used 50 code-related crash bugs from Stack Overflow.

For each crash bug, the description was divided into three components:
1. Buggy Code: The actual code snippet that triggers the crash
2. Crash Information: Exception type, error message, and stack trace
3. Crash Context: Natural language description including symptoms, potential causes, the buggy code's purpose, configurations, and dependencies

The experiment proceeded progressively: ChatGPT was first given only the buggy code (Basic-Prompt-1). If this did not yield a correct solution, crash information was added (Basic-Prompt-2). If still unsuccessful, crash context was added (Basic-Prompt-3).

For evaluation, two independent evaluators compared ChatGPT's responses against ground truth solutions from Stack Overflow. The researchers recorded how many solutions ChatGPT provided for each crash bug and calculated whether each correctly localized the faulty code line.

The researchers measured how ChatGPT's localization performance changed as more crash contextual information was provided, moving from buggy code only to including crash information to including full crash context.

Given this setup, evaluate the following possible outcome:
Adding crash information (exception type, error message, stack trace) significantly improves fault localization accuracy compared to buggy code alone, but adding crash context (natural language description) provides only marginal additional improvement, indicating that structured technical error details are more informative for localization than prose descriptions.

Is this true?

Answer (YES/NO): NO